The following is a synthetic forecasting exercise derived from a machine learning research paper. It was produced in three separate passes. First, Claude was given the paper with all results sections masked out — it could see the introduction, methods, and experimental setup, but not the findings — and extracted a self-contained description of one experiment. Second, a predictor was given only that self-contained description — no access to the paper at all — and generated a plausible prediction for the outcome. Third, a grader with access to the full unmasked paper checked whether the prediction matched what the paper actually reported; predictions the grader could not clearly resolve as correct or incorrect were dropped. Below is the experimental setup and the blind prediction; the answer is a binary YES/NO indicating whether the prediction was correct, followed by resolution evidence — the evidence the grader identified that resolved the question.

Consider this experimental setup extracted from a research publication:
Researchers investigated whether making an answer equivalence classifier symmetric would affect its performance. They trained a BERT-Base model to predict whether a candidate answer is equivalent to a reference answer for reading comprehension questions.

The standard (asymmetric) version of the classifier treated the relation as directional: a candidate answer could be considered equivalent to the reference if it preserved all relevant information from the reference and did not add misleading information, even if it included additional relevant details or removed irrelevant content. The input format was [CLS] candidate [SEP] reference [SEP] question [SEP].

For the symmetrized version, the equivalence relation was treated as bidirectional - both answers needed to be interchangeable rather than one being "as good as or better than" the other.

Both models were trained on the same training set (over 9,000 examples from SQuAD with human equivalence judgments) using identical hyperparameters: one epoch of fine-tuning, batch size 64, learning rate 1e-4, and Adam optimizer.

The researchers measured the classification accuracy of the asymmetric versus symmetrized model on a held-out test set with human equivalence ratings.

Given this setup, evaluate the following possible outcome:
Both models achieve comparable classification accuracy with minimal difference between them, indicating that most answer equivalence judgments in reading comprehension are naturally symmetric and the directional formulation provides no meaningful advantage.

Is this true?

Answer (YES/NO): NO